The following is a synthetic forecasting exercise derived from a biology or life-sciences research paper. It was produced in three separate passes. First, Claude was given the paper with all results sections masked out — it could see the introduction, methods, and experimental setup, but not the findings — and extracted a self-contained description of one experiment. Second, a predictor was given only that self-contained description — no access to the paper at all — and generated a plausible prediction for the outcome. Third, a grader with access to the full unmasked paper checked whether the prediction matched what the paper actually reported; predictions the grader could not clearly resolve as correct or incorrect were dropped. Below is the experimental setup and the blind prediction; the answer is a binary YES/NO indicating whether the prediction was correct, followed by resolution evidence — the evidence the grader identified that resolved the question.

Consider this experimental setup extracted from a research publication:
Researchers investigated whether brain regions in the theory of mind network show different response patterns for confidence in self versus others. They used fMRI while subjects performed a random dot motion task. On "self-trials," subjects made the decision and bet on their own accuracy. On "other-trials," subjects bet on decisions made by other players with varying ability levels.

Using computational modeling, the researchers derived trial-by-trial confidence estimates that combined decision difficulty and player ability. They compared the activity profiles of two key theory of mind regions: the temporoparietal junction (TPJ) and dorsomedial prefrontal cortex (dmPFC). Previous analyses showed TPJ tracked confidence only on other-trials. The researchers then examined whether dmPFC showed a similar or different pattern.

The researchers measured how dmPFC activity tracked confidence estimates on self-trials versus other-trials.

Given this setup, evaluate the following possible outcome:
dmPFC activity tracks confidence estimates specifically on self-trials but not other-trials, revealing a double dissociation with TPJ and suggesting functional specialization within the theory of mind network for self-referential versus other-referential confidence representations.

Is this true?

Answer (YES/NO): NO